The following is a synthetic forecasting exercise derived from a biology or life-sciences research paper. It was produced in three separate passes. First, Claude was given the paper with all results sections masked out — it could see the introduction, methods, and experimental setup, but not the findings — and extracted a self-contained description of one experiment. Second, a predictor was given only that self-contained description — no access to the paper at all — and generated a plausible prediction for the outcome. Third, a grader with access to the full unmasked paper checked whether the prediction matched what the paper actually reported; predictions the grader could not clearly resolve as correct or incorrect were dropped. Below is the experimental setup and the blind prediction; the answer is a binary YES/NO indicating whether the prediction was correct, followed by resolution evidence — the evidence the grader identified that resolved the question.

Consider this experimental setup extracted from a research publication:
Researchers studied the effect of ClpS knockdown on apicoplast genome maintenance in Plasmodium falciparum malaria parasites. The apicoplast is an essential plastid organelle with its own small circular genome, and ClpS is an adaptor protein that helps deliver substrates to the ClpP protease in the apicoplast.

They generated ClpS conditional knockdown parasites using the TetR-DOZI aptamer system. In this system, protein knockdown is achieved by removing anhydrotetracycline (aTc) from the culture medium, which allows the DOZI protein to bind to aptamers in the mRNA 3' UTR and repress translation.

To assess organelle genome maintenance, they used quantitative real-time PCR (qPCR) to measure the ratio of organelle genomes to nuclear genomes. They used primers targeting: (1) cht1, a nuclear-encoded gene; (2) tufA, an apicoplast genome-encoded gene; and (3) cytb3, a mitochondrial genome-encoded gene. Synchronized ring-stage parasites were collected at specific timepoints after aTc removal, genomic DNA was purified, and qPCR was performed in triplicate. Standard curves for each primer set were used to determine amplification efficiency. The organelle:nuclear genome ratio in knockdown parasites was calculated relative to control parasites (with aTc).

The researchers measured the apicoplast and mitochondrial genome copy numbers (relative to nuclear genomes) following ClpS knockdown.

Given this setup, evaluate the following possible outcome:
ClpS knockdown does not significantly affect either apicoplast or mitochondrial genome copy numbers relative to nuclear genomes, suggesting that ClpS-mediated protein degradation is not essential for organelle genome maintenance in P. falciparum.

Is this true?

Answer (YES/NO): NO